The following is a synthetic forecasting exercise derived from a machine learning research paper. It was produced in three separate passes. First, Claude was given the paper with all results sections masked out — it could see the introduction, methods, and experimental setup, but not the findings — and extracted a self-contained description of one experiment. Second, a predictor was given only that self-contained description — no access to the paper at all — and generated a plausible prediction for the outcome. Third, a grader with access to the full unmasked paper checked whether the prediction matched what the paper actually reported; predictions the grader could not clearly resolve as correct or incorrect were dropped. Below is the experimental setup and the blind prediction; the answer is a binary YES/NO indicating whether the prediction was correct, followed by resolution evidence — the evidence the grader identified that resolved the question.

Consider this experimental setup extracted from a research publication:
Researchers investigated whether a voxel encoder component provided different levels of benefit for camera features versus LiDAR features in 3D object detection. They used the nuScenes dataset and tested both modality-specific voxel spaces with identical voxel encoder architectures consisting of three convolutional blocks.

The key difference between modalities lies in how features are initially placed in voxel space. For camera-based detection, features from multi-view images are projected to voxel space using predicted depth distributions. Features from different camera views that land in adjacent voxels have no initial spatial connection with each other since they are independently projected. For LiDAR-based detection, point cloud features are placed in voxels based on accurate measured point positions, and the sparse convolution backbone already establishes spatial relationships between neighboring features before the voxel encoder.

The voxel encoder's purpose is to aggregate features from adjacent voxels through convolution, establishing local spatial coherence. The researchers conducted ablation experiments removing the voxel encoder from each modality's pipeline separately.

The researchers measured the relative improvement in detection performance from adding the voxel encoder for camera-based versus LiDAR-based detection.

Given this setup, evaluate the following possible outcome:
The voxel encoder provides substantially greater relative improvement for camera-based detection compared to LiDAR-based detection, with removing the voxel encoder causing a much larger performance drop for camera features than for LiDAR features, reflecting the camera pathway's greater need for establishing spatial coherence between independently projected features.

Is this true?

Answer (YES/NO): YES